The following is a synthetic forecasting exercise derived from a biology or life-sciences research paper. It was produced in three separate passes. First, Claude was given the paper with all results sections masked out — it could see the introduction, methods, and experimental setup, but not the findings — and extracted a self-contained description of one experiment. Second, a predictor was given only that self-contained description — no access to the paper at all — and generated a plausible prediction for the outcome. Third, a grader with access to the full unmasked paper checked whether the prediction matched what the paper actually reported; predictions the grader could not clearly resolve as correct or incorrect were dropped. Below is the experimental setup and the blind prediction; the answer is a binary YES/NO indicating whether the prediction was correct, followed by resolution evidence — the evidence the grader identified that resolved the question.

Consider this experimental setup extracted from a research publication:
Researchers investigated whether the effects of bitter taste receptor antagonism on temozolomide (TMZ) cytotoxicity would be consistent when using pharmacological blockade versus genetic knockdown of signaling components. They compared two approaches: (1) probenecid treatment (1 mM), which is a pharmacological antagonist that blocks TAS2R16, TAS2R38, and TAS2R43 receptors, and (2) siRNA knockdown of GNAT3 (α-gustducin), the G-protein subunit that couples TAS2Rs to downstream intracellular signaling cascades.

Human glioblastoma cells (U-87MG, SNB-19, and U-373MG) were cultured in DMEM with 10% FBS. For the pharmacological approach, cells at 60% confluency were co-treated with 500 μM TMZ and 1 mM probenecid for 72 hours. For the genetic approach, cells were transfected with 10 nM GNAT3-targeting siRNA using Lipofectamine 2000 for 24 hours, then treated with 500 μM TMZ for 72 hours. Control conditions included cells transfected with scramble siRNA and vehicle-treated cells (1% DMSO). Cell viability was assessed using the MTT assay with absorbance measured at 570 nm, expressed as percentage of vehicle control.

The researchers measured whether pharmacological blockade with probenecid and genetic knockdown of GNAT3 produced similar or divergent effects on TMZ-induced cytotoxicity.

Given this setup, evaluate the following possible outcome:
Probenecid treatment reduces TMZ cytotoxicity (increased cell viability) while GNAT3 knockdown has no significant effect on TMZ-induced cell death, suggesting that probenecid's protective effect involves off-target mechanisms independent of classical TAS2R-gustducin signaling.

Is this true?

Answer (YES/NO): NO